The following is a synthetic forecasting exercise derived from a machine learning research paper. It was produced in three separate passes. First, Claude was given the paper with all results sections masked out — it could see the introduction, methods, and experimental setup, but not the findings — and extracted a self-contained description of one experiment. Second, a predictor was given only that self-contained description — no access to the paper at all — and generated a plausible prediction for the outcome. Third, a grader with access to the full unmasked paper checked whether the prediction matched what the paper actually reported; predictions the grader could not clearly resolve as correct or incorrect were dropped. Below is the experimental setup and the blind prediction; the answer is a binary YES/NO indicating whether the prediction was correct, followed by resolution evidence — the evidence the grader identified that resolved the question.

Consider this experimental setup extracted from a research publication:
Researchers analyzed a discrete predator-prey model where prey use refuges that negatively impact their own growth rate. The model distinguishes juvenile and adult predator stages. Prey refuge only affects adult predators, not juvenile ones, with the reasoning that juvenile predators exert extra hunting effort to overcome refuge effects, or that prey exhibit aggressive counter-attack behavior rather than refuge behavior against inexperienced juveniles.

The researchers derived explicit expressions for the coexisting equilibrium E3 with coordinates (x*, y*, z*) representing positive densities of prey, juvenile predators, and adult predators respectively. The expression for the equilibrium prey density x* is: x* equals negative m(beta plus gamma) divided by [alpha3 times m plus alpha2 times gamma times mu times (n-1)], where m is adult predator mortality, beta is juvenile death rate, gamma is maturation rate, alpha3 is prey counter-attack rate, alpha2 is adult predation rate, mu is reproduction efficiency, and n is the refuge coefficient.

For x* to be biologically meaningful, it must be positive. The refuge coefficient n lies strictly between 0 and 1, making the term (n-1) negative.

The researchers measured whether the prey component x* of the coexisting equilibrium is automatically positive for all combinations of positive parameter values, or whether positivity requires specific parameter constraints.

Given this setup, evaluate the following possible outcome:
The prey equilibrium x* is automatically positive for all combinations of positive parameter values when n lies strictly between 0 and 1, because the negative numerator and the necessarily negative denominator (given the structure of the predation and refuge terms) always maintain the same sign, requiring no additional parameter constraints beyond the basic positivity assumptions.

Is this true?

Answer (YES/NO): NO